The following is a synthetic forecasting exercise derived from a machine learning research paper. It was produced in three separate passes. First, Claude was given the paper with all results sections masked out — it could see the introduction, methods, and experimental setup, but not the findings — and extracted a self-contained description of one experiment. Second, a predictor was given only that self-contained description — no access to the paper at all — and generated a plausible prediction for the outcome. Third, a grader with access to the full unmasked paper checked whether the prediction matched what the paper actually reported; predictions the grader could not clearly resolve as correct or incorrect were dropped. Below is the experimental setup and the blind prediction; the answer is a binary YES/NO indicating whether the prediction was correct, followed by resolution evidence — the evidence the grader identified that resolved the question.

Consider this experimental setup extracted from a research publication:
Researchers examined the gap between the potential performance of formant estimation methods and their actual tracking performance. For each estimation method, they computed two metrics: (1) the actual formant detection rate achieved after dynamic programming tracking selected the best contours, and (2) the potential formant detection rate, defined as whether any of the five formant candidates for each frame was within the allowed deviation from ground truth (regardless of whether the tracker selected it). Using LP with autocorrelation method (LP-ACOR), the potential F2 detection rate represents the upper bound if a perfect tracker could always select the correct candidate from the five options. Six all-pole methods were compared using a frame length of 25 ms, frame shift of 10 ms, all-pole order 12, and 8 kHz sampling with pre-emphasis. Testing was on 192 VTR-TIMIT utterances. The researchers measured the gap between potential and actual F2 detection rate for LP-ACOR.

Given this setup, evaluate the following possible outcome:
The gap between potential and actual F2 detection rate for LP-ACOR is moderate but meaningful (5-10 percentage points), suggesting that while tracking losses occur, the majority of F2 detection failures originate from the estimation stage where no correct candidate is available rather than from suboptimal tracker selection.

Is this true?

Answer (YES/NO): NO